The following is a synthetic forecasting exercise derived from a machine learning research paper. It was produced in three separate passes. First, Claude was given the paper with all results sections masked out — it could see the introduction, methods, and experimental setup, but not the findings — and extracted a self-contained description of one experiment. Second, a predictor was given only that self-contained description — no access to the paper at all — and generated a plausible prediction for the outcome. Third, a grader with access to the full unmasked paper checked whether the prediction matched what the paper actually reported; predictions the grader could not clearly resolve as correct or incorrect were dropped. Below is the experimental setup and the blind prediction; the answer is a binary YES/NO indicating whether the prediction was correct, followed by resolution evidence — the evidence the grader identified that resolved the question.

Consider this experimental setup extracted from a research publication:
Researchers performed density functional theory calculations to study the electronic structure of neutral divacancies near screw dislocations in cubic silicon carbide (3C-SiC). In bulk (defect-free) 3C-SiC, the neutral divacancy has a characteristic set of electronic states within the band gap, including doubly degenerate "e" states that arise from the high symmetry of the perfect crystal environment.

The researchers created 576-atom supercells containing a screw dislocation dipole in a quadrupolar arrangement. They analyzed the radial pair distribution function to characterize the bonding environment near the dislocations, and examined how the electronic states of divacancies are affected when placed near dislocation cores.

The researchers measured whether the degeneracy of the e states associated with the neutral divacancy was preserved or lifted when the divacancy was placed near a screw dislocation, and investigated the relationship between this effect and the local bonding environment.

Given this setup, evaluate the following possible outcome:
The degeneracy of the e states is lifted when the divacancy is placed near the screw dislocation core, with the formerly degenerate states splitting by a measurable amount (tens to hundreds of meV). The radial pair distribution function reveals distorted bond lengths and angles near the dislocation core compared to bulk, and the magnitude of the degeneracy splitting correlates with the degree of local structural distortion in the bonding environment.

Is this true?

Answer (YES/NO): YES